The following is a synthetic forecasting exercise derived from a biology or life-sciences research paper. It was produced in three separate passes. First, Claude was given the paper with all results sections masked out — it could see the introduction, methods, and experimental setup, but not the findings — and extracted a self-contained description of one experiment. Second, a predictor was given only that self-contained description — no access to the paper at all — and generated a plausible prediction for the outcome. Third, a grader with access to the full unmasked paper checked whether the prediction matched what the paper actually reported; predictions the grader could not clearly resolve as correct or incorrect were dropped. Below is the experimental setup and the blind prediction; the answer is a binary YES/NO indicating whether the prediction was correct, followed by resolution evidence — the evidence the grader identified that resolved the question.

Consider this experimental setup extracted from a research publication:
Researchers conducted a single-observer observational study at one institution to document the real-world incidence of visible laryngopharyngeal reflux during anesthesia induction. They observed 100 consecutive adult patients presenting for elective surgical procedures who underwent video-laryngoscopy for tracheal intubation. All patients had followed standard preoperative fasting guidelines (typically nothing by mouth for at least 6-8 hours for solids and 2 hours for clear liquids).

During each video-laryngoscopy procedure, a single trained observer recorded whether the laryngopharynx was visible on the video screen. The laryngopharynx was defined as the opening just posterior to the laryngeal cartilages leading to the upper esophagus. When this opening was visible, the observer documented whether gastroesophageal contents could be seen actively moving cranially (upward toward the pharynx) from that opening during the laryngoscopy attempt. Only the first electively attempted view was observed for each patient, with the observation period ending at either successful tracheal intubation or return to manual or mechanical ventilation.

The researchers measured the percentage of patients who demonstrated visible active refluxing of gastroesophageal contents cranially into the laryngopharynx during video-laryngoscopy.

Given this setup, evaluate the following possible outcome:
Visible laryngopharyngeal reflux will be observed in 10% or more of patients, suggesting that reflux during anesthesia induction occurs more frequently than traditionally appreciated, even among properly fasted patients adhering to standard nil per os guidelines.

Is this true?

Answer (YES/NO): NO